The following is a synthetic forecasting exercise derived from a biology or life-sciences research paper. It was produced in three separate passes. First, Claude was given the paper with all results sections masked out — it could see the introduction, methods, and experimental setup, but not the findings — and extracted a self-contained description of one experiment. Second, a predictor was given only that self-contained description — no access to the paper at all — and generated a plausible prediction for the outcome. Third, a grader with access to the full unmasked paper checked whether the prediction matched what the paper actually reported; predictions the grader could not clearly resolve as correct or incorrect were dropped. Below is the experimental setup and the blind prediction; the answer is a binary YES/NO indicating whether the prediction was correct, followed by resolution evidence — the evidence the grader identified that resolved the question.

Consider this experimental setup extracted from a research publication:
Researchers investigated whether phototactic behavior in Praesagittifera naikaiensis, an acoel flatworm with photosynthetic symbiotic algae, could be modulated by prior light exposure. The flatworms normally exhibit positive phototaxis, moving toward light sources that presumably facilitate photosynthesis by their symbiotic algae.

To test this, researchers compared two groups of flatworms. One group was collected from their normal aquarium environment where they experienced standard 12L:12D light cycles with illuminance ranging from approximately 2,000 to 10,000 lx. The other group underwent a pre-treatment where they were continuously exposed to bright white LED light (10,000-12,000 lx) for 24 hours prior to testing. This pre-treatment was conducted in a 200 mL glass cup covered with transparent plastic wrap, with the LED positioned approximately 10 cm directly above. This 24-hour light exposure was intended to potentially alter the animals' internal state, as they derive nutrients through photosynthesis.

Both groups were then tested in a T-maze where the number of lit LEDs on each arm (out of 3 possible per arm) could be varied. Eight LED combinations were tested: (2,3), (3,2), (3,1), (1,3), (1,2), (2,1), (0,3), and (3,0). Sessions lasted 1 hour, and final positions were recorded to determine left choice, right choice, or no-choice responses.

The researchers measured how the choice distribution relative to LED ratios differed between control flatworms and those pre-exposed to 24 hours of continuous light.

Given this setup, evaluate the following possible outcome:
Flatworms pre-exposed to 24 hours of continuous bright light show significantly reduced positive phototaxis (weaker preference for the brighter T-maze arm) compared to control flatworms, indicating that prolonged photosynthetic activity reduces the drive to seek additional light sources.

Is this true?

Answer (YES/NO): YES